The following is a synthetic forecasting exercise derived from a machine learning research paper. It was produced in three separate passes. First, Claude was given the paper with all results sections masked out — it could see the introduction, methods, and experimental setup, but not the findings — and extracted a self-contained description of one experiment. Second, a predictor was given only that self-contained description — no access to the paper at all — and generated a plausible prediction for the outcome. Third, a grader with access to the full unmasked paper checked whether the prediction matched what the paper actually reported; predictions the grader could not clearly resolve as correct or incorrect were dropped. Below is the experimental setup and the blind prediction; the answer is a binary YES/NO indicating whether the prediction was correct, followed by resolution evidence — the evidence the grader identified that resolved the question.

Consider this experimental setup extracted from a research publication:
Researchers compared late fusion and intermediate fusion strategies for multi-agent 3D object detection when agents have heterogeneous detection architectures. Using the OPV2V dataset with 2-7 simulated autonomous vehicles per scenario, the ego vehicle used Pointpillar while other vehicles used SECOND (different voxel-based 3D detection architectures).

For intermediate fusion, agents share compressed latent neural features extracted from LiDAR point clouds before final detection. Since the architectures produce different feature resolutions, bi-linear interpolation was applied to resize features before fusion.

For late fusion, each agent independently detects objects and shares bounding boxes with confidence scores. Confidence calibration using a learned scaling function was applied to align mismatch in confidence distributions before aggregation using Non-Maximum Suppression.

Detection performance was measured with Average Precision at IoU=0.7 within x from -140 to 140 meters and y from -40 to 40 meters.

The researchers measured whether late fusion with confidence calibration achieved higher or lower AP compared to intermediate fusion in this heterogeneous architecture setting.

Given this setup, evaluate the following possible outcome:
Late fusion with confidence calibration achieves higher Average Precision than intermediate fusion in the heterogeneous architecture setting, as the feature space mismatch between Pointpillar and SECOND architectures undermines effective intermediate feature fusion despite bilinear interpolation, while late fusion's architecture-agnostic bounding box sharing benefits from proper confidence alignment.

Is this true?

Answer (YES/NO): YES